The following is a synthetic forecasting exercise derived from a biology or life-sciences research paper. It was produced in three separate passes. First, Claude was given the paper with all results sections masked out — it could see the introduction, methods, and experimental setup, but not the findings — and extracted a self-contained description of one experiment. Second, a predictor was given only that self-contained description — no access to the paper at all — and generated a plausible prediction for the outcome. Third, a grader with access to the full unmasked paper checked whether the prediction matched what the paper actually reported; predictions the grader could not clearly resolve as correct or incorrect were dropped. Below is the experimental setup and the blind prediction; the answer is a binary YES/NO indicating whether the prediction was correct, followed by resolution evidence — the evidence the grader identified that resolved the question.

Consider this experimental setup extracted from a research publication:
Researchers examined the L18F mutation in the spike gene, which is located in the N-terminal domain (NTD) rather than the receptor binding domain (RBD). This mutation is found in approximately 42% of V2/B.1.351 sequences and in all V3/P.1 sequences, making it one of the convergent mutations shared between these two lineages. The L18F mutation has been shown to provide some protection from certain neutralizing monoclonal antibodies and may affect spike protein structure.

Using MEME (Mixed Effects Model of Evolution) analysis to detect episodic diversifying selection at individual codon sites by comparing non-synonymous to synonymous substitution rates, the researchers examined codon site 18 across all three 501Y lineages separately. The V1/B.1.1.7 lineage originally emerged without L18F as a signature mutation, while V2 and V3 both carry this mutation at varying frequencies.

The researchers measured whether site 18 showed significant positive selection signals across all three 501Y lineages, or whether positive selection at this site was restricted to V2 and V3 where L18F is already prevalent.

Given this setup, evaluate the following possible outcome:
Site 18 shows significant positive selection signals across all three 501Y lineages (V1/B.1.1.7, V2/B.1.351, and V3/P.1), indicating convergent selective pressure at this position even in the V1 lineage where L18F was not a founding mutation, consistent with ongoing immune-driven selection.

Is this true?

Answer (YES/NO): NO